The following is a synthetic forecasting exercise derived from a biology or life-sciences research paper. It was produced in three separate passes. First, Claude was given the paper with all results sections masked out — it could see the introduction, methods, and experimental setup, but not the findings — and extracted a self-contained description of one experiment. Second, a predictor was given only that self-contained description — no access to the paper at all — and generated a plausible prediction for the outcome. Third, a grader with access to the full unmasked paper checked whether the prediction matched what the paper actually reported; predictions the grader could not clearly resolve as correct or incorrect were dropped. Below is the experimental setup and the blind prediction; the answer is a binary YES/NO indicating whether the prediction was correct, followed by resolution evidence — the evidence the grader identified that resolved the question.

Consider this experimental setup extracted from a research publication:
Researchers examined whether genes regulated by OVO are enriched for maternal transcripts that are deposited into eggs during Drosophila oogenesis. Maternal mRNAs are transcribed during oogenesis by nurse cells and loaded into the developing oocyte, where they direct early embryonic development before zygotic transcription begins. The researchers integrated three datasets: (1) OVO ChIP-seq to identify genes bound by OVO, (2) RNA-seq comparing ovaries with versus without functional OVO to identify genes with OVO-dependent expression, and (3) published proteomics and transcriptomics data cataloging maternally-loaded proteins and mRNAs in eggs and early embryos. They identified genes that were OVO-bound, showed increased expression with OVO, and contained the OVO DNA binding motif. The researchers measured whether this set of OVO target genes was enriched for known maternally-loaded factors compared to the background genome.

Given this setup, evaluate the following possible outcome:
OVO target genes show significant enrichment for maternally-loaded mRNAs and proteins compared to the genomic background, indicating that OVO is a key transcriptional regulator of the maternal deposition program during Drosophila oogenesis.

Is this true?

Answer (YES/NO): YES